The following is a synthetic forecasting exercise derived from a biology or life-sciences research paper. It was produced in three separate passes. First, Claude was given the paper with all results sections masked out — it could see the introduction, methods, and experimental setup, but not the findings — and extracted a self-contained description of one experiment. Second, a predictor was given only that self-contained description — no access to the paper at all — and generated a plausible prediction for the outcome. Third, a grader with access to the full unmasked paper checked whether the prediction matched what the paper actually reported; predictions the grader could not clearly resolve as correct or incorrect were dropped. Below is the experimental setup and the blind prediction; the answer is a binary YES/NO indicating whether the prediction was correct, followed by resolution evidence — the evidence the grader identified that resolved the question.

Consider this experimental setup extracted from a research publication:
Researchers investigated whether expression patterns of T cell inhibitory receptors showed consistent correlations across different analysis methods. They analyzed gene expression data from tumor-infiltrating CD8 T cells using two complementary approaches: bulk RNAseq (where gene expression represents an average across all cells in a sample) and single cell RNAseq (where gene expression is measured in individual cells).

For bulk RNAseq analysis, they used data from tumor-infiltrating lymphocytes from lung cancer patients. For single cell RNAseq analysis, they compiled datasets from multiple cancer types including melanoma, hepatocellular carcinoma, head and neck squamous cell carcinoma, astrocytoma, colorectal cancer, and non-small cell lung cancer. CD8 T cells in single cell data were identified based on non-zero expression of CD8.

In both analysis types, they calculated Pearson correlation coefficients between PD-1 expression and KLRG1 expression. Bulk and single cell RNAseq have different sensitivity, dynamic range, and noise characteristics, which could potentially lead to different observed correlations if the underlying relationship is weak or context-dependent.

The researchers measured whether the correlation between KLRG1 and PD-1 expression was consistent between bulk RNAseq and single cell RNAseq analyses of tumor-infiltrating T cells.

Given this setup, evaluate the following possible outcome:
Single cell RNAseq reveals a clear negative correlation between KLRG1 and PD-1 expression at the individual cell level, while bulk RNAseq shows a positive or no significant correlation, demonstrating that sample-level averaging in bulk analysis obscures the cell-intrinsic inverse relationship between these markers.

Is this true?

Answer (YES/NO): NO